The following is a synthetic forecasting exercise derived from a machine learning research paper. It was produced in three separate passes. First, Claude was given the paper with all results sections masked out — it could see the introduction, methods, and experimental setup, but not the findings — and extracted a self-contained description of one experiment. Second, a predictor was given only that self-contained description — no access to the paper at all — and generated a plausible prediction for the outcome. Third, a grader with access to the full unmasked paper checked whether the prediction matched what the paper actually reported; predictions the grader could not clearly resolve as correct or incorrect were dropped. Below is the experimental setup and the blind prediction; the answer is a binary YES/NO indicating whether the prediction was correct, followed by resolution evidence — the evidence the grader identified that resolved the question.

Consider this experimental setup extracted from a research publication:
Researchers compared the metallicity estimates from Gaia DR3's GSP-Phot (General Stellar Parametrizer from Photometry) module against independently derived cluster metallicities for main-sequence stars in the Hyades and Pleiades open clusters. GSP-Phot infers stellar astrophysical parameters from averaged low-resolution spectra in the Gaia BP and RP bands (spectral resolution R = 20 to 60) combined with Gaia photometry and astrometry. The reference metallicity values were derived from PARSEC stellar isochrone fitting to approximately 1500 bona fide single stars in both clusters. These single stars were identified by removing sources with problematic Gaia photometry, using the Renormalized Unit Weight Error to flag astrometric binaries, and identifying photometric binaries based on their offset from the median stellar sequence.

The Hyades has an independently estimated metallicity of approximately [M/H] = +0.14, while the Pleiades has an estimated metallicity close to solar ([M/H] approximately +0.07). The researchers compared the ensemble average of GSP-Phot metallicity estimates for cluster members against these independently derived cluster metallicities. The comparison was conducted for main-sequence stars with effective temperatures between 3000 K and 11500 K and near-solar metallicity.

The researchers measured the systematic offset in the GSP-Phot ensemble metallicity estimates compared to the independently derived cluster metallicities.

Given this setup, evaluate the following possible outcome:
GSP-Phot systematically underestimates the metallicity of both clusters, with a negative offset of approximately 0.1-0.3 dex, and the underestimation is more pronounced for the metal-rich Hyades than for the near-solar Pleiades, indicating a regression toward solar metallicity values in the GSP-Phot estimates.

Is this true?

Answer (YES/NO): NO